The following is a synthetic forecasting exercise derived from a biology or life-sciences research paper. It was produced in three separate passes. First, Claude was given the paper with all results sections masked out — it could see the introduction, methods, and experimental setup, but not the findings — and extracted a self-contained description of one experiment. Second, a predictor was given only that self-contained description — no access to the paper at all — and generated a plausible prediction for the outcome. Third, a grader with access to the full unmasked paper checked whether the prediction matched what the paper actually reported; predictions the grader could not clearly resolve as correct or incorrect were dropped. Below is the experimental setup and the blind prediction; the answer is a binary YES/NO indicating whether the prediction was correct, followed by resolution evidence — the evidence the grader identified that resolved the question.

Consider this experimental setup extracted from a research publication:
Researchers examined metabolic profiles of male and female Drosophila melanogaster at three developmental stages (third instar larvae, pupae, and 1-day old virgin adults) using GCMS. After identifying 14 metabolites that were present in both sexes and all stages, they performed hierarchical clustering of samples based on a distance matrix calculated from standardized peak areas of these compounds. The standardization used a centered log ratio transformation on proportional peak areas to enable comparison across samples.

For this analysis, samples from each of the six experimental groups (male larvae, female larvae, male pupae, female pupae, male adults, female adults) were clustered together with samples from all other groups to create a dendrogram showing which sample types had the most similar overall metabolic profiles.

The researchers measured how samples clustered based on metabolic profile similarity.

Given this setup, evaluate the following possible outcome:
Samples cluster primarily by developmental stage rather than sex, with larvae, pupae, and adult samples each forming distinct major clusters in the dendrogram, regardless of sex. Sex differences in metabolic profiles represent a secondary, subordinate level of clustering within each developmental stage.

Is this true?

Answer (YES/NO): NO